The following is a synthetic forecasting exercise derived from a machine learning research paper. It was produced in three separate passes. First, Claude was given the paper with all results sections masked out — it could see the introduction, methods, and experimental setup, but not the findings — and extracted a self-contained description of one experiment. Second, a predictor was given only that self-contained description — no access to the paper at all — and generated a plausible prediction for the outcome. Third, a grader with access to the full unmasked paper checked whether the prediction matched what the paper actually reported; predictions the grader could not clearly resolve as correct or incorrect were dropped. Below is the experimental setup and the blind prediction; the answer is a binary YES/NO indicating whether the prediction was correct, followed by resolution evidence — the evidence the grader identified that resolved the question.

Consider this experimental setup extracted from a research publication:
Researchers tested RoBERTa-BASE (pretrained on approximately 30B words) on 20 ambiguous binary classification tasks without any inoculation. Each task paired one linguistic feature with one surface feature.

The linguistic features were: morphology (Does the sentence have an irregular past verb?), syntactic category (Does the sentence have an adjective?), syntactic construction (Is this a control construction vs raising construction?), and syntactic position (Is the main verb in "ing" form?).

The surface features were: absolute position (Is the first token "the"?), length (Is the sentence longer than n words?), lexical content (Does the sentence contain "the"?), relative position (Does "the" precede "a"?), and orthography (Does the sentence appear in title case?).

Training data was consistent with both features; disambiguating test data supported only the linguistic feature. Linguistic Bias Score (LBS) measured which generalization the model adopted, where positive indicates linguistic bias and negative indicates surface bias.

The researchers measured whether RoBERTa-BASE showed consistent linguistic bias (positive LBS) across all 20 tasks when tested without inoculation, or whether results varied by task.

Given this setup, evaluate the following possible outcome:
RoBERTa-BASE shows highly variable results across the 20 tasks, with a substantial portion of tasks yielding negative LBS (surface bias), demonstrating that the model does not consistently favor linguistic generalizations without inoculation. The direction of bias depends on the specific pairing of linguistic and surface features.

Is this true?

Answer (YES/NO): NO